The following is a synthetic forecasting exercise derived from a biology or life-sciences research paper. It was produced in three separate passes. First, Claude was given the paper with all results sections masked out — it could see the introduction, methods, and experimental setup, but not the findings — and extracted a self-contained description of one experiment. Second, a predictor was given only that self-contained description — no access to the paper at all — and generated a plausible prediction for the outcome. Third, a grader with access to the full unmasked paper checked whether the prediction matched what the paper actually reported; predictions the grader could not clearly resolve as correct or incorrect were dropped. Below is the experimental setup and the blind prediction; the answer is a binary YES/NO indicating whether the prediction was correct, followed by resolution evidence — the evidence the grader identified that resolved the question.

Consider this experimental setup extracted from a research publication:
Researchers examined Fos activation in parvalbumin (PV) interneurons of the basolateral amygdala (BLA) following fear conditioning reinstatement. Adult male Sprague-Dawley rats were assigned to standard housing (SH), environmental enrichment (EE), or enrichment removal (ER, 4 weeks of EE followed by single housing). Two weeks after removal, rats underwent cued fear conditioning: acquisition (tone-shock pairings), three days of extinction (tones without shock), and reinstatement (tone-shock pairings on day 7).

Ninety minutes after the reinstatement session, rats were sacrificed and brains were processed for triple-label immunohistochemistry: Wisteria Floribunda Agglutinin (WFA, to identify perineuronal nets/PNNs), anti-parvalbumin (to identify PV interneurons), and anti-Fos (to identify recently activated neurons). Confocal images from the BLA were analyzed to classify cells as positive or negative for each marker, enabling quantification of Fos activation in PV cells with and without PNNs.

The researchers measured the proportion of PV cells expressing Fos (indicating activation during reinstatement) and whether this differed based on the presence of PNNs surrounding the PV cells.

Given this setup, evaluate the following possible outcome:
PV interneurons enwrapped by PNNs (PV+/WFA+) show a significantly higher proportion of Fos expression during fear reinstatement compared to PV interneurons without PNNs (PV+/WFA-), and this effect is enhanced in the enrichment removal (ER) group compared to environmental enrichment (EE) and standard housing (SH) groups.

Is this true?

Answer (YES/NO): NO